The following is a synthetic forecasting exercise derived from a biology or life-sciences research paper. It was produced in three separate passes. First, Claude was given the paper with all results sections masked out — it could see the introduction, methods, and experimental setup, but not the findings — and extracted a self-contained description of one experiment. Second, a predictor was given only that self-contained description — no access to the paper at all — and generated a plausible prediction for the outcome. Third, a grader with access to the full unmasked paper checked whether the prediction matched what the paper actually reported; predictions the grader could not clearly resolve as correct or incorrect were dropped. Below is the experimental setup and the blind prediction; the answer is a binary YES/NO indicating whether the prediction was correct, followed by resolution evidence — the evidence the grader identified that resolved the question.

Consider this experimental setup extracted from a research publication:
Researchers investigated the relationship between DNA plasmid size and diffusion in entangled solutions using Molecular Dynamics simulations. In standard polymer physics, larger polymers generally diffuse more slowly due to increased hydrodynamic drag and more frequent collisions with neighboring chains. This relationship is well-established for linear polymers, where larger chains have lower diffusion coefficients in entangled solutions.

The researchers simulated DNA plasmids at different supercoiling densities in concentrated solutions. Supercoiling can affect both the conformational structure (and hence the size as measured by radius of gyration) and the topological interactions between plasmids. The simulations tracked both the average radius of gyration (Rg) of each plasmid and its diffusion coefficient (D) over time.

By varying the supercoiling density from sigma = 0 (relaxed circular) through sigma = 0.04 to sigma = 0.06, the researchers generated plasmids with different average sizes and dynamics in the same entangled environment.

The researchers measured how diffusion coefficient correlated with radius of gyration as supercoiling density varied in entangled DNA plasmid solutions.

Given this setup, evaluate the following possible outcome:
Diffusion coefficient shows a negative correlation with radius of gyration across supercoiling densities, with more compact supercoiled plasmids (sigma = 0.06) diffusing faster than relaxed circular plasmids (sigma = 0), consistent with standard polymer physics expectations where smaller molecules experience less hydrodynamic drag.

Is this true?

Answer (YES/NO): NO